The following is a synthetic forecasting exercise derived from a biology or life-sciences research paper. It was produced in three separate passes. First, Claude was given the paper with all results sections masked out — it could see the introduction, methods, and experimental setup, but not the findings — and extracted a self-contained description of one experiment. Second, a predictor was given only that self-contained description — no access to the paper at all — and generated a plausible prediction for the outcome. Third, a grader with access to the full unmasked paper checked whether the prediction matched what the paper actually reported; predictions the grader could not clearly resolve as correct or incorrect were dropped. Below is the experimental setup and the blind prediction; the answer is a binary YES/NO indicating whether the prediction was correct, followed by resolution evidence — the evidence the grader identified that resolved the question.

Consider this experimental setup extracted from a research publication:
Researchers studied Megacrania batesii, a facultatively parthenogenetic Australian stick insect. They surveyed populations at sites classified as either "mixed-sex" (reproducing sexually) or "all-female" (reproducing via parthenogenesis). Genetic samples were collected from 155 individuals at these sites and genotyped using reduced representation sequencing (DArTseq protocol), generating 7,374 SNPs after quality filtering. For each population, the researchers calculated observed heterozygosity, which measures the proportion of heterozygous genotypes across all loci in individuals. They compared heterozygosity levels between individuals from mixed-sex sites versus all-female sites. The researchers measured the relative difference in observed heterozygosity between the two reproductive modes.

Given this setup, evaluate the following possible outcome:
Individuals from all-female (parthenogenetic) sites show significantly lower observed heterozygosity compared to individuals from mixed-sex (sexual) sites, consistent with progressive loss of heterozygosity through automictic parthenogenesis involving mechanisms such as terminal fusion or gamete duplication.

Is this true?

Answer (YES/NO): YES